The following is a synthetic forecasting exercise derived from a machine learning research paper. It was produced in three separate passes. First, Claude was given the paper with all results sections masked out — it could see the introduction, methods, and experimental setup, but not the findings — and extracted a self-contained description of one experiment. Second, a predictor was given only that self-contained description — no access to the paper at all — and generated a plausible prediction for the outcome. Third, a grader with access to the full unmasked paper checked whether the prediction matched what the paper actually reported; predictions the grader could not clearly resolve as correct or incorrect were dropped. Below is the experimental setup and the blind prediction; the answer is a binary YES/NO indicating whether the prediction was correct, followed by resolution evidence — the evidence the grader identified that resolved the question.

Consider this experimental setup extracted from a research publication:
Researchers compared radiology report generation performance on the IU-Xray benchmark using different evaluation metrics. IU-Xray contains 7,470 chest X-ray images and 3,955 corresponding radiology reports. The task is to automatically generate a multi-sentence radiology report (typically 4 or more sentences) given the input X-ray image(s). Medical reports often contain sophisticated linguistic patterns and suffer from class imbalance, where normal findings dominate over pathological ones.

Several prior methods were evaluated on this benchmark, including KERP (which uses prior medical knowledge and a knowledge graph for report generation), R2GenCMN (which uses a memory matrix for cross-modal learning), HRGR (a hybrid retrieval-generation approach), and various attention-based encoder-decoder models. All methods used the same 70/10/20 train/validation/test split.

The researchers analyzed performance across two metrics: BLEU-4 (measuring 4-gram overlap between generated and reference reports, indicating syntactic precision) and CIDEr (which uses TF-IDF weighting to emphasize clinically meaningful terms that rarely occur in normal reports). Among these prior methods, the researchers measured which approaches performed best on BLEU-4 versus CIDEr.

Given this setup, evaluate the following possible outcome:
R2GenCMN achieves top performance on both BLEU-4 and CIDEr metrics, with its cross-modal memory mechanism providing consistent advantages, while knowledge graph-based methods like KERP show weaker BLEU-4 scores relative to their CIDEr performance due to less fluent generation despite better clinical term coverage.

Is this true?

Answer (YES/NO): NO